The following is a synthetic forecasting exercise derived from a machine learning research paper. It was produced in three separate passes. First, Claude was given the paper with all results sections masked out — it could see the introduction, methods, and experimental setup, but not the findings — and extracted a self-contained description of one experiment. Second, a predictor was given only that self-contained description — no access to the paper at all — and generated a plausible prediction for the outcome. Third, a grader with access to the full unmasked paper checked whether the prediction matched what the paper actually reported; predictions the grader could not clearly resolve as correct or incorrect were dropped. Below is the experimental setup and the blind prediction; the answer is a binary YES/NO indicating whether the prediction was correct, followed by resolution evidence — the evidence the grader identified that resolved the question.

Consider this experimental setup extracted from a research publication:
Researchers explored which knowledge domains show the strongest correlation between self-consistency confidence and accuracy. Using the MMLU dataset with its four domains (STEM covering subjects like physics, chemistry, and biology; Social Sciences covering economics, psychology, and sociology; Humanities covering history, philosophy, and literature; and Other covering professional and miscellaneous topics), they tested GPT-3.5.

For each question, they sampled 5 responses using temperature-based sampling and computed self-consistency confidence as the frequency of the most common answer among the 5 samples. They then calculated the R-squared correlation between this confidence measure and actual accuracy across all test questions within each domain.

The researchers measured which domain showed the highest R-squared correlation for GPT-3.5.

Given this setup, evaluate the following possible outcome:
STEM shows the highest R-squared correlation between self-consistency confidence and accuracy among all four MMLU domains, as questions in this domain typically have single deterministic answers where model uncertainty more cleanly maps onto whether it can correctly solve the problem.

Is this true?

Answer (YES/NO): NO